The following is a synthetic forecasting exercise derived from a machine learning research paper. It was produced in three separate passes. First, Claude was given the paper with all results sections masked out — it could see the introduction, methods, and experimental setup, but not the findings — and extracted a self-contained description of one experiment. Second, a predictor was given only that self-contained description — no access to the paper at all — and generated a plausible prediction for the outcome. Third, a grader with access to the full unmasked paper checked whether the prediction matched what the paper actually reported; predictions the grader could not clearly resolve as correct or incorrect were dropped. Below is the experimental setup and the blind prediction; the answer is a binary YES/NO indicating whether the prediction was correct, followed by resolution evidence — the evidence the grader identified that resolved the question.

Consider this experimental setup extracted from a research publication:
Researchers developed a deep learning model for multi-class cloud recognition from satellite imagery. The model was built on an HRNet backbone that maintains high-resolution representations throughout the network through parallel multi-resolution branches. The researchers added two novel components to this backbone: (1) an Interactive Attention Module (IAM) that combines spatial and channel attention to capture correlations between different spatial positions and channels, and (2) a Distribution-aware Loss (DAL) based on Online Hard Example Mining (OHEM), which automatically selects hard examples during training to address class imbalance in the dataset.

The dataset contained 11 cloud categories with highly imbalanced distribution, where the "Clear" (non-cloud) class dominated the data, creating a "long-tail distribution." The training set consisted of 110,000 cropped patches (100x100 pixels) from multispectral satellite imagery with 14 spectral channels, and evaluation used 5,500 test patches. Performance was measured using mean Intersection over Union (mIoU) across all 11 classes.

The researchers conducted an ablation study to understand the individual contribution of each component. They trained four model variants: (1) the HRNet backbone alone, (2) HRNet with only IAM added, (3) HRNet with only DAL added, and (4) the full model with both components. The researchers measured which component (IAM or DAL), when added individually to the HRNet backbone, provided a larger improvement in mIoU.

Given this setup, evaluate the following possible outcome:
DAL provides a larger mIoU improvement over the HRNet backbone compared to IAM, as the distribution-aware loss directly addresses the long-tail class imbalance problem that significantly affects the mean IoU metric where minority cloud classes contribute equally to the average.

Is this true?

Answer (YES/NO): YES